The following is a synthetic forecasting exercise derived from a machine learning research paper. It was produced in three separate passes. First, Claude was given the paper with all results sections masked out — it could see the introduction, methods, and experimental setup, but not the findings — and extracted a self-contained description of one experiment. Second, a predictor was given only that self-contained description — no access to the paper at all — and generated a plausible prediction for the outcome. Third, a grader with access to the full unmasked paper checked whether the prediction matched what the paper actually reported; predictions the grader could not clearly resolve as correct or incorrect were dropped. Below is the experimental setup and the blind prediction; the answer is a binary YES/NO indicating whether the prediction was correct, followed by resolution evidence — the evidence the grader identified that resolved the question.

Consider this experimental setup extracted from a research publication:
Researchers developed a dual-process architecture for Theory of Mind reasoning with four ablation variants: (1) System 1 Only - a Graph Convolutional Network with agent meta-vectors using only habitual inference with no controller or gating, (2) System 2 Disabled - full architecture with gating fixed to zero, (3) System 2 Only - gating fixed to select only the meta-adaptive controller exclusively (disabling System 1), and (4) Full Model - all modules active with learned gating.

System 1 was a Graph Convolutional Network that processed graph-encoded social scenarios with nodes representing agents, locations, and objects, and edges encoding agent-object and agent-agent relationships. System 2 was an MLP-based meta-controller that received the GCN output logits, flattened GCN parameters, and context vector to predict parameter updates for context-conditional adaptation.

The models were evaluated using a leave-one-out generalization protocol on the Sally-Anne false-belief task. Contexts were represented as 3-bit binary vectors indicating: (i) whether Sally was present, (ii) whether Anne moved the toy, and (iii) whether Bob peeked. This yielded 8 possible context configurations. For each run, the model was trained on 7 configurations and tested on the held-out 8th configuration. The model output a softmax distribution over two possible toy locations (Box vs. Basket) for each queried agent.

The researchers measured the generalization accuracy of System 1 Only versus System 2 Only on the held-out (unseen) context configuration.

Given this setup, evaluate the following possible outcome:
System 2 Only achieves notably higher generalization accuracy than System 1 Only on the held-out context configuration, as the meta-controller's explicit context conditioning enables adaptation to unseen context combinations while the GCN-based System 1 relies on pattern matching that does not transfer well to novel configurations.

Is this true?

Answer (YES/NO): NO